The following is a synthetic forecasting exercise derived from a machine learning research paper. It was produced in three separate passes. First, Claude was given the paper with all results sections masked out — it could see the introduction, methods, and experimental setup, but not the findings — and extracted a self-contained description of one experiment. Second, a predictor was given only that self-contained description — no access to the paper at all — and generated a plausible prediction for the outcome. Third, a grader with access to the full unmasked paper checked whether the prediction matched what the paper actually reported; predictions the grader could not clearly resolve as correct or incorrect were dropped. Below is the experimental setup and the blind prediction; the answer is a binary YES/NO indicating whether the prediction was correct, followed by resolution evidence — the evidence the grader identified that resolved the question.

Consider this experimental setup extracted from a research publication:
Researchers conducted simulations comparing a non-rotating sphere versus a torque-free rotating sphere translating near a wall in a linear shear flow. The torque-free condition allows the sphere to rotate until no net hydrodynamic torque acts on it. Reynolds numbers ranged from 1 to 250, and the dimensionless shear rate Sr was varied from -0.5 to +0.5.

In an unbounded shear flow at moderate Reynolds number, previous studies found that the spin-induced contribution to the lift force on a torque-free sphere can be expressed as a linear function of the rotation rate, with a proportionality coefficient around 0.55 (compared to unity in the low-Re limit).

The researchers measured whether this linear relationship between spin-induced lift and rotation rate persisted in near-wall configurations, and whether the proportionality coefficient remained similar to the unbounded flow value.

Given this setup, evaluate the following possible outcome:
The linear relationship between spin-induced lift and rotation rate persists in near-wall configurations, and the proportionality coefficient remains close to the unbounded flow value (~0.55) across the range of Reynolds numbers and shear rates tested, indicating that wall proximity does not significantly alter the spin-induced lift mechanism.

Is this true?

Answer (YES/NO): YES